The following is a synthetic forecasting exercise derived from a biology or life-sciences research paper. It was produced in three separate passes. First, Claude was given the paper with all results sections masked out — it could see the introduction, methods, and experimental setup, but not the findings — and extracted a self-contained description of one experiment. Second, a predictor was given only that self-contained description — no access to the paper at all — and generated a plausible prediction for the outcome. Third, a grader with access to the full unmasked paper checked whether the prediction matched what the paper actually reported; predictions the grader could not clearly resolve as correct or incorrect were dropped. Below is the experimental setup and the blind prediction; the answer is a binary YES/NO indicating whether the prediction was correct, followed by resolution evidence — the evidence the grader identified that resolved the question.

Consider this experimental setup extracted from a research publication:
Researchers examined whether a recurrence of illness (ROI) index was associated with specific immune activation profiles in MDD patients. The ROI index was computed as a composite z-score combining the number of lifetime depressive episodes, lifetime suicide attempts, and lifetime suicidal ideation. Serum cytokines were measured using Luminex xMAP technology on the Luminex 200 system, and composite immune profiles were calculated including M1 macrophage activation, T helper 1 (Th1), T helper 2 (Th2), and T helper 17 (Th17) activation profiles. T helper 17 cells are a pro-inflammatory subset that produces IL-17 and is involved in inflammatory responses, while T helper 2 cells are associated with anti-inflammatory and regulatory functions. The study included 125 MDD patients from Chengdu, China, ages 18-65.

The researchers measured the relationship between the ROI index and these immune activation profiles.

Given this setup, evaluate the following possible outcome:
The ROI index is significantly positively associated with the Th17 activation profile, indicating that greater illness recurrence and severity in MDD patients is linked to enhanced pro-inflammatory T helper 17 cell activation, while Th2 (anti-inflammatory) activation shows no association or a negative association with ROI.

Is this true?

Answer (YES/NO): YES